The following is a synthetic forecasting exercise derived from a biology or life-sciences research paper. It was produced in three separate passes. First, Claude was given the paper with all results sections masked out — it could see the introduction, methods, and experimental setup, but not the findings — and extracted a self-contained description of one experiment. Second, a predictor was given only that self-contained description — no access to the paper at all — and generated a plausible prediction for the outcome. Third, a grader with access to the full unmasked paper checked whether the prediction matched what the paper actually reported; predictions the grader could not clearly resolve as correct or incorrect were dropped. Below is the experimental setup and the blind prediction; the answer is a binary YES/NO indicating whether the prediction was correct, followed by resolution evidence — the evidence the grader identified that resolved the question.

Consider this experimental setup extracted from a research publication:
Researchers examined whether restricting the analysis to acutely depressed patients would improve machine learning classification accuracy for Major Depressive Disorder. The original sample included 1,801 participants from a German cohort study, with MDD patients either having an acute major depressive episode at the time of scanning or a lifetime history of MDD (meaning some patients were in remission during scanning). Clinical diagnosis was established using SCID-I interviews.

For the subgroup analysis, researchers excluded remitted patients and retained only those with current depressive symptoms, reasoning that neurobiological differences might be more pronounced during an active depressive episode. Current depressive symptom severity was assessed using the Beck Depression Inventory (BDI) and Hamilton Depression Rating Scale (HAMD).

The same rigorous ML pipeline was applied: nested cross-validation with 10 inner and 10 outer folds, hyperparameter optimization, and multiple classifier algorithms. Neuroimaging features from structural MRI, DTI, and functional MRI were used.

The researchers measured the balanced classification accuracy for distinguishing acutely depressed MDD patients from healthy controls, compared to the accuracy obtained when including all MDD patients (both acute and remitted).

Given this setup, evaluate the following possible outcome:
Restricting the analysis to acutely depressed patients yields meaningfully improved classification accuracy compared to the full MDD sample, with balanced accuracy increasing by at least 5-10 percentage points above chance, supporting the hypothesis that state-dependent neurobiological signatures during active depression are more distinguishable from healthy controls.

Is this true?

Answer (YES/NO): NO